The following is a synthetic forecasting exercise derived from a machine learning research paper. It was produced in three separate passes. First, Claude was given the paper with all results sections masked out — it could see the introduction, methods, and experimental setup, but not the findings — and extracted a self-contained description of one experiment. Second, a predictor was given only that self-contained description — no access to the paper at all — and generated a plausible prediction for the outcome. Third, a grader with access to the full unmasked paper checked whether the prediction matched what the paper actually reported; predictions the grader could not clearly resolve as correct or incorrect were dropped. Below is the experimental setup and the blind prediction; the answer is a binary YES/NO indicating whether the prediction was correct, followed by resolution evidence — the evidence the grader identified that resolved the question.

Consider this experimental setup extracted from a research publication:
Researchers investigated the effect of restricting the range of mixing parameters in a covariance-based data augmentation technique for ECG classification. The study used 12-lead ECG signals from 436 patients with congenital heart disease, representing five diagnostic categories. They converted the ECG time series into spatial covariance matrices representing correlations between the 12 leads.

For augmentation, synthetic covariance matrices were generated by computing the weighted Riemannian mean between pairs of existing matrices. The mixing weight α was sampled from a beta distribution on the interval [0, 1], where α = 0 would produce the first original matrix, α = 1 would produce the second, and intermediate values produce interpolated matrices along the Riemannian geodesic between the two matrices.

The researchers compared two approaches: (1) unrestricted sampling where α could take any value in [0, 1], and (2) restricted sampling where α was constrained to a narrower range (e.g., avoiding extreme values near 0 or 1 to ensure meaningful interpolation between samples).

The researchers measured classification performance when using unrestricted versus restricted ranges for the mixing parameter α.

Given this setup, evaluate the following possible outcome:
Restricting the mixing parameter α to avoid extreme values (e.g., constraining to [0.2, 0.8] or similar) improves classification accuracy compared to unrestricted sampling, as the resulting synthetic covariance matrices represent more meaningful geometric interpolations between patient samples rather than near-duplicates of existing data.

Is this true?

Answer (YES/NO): NO